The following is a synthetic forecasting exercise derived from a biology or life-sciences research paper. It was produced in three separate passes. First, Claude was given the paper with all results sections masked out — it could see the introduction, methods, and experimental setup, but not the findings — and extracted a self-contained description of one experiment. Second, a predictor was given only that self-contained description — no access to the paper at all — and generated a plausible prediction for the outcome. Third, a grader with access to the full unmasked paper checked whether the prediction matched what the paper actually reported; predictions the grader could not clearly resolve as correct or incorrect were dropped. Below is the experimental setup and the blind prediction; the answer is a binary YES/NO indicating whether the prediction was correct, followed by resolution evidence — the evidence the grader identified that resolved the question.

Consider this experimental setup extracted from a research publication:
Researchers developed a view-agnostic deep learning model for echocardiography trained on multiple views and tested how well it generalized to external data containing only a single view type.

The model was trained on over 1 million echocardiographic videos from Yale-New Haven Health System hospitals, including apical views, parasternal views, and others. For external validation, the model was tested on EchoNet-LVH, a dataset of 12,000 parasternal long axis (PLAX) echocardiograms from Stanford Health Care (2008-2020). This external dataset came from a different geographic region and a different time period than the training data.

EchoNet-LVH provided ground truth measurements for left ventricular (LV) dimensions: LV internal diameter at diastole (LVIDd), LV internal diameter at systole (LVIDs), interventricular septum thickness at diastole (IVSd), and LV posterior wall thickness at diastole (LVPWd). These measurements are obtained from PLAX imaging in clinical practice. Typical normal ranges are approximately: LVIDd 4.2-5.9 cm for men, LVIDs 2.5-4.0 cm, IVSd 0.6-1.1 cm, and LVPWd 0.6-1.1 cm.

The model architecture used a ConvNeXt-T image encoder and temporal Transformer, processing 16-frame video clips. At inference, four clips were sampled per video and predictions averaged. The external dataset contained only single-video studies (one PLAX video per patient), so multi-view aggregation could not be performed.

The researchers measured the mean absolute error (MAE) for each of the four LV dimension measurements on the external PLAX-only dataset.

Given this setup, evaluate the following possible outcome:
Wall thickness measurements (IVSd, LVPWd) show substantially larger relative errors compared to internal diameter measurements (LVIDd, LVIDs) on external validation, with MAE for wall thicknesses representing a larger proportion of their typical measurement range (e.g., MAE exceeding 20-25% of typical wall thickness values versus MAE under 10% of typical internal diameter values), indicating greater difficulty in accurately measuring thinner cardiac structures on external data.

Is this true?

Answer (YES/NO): NO